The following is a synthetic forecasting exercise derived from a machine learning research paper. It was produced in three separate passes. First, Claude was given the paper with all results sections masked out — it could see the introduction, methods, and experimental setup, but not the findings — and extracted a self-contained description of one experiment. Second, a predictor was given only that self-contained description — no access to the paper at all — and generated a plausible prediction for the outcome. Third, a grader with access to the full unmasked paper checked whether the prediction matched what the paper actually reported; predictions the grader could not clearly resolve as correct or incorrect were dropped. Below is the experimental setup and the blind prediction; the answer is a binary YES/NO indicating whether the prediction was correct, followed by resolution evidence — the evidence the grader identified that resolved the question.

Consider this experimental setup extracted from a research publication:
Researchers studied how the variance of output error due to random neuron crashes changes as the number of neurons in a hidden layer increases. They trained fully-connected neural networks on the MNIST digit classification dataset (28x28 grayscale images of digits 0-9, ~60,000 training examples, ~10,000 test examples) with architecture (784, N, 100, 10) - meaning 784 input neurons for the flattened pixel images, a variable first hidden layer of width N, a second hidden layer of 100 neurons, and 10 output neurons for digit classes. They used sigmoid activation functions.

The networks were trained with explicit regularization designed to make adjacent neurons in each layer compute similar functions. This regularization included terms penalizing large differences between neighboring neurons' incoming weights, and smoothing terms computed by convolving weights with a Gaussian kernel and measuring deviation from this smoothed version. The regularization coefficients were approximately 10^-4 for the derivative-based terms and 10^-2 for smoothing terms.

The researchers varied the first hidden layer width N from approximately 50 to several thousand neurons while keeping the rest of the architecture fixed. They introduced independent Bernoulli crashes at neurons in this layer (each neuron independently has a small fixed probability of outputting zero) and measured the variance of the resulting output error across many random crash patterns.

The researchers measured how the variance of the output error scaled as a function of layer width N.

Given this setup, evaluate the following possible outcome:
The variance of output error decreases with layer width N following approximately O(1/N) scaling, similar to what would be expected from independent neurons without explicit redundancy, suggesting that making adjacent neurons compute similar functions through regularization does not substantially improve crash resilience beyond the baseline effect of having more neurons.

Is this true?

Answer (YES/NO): NO